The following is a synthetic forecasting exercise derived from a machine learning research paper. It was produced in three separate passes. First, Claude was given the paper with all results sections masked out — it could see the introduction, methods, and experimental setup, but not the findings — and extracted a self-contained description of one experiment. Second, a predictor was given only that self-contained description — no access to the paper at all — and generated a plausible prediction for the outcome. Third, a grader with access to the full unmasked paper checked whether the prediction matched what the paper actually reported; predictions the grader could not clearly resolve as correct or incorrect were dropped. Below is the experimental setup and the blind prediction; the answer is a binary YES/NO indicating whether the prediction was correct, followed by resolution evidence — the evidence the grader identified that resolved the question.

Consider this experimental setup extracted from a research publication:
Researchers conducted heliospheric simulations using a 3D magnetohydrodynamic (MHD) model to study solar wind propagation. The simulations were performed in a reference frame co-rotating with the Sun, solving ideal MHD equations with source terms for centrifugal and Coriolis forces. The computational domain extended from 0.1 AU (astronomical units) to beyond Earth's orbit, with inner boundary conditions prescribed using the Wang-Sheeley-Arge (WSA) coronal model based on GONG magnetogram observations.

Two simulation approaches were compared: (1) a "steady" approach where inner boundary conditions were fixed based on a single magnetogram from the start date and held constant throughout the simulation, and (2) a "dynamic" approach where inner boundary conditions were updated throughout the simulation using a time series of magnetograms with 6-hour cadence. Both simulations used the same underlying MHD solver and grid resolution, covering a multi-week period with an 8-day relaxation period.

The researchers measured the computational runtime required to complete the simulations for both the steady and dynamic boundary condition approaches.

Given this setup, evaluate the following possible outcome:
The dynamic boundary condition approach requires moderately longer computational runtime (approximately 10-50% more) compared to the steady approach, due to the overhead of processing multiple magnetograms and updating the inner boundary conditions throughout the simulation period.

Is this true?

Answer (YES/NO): NO